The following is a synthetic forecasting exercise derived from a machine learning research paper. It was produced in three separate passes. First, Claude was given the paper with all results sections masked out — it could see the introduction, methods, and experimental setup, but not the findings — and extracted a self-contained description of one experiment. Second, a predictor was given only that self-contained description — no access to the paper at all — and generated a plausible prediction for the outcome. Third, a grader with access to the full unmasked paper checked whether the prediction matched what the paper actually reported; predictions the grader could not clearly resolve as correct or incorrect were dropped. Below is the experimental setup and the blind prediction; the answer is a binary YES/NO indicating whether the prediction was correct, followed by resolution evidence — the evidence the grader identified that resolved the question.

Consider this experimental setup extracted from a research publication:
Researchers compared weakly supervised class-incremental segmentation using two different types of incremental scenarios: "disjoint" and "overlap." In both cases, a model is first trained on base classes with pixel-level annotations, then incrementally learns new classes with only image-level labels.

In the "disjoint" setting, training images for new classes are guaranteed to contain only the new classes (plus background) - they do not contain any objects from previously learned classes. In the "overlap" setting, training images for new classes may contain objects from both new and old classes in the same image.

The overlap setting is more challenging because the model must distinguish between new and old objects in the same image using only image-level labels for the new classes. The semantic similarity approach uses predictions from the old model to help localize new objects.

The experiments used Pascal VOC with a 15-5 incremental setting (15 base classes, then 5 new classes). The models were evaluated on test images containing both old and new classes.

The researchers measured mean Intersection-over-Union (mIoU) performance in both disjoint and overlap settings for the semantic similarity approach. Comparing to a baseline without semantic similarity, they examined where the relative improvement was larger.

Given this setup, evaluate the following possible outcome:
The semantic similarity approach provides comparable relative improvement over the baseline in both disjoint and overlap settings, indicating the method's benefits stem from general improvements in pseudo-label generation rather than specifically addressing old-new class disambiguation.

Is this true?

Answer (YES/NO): NO